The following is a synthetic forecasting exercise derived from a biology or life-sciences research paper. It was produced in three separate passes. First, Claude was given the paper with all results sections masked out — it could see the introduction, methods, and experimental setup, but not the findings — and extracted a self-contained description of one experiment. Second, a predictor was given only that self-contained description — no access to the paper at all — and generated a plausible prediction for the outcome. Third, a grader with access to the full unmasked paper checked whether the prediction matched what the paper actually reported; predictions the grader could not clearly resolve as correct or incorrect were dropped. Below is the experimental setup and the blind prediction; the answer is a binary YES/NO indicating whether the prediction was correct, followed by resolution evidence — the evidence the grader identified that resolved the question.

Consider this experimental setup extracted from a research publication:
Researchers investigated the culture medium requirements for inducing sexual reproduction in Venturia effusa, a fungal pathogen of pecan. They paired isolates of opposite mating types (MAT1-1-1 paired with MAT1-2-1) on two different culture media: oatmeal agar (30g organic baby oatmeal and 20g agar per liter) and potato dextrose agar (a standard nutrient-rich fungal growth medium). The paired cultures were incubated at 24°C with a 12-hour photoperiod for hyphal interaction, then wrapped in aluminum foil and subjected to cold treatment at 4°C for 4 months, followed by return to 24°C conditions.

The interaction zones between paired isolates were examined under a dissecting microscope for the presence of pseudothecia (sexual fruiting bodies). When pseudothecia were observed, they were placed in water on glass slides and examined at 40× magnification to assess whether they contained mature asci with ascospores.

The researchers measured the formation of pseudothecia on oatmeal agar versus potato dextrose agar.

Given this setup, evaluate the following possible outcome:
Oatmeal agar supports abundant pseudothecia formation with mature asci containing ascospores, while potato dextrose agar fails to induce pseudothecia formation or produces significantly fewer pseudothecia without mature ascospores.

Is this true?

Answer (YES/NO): YES